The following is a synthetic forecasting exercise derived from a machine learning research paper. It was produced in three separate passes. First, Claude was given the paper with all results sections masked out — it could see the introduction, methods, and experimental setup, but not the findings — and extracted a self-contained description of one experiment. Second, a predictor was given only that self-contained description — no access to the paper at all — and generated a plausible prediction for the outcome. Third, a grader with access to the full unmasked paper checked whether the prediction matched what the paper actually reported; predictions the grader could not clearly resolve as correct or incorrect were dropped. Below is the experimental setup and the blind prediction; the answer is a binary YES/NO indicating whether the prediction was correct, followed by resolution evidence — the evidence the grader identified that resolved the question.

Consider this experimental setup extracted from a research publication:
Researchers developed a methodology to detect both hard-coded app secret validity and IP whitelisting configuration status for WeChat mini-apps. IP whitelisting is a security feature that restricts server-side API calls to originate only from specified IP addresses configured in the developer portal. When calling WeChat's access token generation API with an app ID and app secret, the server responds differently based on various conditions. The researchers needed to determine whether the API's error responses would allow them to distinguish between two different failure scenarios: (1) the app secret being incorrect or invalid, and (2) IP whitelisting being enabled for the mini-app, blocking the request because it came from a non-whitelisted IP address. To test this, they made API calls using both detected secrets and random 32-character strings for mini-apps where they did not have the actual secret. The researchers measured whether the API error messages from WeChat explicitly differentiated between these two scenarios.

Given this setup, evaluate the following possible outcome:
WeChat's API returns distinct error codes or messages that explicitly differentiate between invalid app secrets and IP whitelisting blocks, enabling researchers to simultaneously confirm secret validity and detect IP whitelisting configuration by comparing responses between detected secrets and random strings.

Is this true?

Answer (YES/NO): YES